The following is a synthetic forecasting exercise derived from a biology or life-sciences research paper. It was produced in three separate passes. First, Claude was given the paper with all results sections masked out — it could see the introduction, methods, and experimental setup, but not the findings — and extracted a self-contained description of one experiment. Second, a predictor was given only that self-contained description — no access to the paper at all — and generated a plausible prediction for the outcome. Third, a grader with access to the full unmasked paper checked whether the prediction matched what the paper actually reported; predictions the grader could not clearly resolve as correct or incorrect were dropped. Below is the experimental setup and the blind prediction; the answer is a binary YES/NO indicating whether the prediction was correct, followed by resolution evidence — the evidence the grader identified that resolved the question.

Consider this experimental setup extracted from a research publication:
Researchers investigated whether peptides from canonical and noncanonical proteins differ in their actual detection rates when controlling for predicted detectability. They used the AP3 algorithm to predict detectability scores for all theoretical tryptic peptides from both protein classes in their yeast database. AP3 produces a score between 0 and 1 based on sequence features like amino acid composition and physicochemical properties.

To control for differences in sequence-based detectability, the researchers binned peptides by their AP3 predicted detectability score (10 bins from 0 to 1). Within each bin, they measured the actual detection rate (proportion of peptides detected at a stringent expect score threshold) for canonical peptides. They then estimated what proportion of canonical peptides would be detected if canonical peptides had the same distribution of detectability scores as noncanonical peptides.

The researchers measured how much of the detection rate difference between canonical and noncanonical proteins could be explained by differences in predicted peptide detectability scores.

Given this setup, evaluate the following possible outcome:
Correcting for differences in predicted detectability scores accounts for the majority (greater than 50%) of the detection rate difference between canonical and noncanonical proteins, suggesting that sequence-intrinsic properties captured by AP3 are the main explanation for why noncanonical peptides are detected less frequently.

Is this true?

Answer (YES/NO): NO